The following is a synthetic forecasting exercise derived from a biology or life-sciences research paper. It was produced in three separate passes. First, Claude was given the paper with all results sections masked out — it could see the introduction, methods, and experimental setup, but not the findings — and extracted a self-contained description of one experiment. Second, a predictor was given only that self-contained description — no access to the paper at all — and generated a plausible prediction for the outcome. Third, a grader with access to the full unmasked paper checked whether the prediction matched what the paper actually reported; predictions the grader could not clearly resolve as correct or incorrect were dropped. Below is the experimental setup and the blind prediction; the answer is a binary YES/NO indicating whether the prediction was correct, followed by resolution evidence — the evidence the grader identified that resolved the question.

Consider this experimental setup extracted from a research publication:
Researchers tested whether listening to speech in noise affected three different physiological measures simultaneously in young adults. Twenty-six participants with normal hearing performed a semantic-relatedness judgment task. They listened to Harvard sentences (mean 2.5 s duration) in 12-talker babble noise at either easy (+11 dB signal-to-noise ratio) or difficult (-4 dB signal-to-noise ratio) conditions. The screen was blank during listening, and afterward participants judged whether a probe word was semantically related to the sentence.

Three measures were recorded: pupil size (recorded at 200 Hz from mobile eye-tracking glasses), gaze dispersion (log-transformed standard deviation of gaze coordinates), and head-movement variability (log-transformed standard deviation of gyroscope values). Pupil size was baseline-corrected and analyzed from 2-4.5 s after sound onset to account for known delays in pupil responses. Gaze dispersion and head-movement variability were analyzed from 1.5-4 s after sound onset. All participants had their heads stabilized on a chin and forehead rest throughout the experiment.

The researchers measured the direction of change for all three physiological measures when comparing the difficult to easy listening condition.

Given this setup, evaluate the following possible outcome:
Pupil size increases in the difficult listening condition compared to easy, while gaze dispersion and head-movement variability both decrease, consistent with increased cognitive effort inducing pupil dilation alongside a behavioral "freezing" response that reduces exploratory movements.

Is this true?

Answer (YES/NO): YES